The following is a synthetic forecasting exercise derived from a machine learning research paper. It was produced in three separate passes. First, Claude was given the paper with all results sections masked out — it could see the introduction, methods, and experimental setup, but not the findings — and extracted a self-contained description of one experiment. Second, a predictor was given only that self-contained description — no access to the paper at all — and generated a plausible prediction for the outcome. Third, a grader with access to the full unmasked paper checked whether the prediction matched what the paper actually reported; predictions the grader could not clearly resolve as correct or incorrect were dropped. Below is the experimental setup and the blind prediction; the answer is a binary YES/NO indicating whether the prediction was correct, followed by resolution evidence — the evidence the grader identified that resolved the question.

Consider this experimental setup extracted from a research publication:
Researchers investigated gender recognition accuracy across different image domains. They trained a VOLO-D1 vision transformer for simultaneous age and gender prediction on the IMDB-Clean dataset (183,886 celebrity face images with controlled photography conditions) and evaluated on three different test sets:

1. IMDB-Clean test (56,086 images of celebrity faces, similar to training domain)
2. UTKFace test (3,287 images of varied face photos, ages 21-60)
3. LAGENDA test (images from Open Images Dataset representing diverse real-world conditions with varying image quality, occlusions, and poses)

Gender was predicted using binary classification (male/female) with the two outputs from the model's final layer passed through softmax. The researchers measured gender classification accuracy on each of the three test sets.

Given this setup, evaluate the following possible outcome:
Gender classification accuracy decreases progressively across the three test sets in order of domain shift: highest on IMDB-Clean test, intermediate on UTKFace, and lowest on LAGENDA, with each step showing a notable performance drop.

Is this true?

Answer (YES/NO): NO